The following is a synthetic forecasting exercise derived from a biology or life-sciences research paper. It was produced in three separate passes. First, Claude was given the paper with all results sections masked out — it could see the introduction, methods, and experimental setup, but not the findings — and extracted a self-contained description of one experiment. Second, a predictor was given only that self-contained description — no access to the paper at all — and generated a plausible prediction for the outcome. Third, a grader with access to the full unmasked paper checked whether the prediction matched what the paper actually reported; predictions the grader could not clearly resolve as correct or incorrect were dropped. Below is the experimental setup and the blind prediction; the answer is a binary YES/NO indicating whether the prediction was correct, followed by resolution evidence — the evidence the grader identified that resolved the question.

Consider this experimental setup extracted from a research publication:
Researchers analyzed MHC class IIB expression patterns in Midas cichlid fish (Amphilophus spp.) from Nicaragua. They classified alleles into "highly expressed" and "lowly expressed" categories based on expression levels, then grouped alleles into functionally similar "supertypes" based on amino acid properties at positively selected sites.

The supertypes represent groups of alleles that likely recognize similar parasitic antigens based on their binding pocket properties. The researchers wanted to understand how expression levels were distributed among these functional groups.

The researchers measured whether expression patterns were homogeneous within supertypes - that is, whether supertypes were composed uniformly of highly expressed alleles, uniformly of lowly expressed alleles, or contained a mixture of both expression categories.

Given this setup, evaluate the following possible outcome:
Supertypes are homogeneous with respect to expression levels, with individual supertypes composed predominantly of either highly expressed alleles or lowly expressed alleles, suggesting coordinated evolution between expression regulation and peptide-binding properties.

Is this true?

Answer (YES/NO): YES